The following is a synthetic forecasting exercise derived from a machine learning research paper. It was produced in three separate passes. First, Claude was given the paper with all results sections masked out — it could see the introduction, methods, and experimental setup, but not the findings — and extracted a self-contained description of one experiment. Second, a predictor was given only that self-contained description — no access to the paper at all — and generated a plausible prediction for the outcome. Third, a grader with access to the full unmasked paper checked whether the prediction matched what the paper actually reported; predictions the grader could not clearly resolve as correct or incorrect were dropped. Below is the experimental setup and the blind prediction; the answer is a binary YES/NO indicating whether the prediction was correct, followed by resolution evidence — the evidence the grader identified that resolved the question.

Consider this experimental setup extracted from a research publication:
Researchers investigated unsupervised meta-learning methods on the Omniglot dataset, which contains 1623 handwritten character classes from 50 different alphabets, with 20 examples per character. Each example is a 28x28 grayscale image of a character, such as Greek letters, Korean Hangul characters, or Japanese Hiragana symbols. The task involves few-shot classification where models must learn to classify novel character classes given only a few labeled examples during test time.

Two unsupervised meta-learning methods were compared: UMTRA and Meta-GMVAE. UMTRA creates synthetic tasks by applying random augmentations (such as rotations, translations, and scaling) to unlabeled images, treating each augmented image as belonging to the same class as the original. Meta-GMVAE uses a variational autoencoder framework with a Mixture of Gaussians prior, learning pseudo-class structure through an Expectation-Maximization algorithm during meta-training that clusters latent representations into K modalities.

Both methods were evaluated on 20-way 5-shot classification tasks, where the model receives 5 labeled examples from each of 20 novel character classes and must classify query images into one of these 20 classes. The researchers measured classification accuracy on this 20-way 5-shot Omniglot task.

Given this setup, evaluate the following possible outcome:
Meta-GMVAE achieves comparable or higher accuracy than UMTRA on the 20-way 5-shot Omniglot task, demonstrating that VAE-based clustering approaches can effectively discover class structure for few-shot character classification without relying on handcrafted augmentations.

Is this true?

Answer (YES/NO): NO